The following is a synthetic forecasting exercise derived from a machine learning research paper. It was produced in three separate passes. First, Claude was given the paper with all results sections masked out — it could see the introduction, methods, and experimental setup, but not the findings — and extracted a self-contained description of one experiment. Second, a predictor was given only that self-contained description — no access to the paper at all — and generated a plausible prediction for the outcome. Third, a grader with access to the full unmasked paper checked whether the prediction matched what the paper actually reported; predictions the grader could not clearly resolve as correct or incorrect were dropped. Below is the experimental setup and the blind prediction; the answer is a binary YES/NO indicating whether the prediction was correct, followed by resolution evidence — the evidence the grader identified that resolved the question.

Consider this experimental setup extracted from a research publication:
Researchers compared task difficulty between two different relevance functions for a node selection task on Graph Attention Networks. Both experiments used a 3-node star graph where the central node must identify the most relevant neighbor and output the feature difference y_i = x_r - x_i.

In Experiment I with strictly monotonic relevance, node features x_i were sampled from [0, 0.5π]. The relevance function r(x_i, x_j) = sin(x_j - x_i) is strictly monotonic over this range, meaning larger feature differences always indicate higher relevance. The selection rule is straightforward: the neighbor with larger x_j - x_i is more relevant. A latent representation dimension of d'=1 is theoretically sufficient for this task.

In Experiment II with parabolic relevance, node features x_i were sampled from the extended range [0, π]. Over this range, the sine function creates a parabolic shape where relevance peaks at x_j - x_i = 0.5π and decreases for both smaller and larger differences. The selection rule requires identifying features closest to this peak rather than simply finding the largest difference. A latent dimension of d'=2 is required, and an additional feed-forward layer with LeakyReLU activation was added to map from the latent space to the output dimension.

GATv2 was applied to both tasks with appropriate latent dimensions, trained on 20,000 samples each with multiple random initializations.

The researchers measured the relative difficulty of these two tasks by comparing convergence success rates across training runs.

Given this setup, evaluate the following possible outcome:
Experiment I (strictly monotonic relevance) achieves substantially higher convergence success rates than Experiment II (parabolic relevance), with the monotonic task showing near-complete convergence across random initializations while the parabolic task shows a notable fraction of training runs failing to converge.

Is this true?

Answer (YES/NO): NO